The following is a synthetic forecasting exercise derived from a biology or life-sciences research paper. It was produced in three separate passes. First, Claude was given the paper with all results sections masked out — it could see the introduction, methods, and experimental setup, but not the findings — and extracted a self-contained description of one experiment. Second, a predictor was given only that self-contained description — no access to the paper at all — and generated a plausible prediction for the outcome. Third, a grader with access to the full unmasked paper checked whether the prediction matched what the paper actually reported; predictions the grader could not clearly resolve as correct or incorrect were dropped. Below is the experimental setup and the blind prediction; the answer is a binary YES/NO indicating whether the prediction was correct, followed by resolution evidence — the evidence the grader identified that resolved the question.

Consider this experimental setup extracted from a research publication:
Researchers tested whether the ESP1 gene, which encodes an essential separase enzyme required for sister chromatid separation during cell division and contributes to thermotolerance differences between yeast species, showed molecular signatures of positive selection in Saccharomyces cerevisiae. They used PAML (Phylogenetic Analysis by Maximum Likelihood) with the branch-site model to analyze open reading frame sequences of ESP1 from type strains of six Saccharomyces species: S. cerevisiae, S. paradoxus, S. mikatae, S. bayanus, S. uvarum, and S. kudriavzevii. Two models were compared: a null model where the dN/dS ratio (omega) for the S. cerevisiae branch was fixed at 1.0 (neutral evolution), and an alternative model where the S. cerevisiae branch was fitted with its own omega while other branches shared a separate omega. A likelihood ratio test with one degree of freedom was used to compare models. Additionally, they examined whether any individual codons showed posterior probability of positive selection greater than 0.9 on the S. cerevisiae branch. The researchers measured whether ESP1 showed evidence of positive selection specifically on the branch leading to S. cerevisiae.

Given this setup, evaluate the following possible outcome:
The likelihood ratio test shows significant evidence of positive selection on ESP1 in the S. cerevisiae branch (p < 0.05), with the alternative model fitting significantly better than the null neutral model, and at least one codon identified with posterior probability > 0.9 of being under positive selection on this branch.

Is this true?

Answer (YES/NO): NO